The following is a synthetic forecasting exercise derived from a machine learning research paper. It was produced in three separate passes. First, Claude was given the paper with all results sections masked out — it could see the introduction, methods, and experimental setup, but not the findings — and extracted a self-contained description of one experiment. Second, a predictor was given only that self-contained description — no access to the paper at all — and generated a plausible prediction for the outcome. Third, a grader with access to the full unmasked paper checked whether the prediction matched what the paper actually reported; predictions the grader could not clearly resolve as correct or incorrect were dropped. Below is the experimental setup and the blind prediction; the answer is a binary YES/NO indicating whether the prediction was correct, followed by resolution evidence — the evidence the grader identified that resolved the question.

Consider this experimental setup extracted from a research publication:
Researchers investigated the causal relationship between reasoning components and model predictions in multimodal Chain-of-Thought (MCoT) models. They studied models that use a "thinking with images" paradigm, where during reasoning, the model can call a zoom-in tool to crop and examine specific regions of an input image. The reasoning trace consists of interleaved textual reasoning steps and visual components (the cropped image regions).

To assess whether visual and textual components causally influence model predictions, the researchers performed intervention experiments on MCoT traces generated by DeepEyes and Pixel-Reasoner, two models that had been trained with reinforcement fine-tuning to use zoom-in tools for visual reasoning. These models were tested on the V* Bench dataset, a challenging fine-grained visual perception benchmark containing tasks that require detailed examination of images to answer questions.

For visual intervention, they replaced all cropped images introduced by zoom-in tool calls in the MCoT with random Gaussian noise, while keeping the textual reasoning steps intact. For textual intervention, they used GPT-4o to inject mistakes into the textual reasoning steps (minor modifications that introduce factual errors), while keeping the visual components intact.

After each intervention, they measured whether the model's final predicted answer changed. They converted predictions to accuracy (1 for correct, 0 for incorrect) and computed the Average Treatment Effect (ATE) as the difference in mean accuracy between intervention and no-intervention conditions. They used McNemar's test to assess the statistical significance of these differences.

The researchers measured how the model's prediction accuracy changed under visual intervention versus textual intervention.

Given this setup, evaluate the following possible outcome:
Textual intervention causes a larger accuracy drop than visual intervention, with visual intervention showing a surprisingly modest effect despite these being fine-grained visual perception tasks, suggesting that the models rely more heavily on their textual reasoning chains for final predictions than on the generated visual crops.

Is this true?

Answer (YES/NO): YES